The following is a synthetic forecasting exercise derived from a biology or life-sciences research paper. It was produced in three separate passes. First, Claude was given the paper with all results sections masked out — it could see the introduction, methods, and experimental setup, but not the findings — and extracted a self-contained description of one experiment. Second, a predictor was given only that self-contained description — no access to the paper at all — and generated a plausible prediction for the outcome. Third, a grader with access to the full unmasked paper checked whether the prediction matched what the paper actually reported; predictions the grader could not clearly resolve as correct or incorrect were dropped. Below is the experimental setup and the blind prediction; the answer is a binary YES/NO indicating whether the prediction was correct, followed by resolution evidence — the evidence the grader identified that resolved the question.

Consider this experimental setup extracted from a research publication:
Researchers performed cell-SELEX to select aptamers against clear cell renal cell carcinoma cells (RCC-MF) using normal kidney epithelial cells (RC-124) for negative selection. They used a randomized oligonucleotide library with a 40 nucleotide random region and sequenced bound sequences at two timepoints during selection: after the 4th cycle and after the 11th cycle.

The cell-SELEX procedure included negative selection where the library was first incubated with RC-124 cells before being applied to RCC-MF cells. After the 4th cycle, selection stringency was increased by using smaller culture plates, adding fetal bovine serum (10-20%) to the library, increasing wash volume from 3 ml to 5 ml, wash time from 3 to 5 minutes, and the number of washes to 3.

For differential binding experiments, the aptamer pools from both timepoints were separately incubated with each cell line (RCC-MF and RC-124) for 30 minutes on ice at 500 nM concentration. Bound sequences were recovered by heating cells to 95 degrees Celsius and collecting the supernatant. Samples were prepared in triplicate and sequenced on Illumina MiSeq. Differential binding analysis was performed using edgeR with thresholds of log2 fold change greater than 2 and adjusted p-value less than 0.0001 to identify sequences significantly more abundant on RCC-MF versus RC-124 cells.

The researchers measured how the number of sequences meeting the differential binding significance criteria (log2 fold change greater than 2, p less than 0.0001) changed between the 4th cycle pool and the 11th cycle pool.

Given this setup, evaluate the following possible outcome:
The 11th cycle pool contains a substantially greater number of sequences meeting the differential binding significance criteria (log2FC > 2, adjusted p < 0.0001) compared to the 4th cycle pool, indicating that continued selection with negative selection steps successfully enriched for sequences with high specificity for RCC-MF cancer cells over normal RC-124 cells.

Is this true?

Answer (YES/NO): YES